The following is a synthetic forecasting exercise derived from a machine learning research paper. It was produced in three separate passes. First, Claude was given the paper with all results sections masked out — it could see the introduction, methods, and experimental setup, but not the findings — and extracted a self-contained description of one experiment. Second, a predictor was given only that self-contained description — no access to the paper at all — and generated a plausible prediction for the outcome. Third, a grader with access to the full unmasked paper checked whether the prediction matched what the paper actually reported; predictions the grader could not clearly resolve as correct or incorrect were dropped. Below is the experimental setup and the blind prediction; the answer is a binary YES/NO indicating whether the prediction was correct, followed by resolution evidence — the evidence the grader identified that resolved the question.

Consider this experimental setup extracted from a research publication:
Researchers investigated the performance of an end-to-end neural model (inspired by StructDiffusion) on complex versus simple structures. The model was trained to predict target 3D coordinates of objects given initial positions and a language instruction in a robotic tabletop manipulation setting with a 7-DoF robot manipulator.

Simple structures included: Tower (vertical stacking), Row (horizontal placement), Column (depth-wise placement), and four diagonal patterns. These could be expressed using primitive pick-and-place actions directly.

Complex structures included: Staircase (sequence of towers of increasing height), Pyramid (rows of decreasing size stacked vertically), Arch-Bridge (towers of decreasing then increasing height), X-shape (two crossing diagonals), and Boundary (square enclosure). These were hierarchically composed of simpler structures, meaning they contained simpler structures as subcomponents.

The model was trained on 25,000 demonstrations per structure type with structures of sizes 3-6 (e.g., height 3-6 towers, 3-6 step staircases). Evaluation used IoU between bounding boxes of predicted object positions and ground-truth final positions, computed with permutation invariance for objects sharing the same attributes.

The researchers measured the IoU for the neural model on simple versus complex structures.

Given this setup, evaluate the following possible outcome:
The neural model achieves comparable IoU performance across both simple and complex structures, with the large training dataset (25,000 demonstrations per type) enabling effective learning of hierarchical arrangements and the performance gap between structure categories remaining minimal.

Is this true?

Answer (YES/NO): NO